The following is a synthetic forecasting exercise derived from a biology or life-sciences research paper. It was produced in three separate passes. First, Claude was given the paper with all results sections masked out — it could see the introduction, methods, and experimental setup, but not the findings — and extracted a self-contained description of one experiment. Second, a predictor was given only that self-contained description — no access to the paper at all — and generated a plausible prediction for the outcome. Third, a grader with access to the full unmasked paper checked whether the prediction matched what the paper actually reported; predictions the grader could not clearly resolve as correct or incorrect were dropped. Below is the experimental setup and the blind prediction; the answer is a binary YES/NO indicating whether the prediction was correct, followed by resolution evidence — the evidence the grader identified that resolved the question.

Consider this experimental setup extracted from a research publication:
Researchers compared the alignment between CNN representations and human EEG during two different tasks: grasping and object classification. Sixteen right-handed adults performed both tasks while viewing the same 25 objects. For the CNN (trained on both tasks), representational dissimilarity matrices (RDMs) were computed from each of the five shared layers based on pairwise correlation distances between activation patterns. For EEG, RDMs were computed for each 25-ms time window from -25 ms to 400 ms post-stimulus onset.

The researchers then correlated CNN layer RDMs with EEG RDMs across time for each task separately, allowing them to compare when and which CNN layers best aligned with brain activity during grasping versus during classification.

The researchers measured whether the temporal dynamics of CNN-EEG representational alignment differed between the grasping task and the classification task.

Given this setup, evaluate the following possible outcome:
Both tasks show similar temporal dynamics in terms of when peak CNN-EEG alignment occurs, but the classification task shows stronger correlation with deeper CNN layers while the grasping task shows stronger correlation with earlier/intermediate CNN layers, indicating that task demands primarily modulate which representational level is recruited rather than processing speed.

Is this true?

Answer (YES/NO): NO